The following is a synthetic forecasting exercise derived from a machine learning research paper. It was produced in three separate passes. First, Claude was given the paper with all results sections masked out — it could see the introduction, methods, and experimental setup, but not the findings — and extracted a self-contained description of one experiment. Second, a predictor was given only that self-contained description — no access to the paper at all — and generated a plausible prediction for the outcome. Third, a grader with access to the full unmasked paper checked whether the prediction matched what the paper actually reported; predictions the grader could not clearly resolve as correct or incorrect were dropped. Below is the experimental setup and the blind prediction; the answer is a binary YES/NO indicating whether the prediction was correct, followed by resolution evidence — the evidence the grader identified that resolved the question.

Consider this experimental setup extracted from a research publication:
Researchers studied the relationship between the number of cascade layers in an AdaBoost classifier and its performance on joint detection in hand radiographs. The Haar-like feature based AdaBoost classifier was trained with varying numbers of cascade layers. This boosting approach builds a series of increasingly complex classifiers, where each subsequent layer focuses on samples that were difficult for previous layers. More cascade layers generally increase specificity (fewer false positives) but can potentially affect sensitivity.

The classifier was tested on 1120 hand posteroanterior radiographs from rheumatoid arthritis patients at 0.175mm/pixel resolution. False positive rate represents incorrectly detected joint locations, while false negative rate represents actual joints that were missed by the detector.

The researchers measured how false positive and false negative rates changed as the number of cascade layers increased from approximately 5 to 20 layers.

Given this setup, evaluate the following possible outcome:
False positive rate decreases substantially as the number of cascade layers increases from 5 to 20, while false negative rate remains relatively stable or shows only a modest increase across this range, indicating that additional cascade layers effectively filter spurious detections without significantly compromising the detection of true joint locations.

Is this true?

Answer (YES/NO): NO